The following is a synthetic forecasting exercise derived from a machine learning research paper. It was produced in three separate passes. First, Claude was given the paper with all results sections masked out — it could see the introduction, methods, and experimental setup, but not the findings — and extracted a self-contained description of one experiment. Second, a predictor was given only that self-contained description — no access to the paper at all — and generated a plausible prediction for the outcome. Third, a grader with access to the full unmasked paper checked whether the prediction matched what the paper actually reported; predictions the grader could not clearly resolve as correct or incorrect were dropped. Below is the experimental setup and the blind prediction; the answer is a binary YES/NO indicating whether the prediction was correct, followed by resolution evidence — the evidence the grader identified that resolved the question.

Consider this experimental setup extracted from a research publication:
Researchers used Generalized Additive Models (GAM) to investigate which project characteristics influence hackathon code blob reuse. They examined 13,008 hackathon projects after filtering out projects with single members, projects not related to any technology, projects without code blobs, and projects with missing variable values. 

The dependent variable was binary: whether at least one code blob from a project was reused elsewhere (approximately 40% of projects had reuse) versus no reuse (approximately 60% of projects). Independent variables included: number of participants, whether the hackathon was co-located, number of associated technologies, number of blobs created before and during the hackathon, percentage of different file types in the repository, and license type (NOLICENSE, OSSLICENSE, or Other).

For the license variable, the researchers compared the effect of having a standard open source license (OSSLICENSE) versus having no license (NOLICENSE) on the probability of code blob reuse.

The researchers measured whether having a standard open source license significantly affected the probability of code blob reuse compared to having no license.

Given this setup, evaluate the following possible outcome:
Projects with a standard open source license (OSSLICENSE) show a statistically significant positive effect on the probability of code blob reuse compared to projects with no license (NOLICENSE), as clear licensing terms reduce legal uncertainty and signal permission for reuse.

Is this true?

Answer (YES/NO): YES